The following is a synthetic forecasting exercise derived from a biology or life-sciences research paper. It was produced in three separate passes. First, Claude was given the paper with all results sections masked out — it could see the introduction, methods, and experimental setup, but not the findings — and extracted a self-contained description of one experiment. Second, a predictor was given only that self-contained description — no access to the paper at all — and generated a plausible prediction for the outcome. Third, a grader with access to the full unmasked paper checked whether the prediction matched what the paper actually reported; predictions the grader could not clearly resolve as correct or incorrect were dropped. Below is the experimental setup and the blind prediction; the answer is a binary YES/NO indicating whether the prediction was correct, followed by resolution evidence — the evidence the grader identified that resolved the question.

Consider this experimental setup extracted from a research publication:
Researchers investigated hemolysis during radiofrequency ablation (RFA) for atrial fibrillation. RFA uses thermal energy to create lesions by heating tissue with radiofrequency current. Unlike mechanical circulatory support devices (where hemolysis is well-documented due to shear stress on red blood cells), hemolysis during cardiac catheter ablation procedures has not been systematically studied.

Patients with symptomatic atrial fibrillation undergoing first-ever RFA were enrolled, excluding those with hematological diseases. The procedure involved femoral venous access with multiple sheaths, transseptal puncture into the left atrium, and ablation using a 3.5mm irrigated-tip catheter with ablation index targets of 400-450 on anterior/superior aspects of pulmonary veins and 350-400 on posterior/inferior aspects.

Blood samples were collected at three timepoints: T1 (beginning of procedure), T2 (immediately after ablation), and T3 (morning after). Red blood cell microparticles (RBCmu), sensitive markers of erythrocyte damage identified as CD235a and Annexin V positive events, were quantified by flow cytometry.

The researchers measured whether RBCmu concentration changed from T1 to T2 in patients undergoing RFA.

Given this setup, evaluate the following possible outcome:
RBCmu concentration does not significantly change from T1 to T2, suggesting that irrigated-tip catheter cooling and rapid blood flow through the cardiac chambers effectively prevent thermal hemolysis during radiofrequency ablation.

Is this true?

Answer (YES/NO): NO